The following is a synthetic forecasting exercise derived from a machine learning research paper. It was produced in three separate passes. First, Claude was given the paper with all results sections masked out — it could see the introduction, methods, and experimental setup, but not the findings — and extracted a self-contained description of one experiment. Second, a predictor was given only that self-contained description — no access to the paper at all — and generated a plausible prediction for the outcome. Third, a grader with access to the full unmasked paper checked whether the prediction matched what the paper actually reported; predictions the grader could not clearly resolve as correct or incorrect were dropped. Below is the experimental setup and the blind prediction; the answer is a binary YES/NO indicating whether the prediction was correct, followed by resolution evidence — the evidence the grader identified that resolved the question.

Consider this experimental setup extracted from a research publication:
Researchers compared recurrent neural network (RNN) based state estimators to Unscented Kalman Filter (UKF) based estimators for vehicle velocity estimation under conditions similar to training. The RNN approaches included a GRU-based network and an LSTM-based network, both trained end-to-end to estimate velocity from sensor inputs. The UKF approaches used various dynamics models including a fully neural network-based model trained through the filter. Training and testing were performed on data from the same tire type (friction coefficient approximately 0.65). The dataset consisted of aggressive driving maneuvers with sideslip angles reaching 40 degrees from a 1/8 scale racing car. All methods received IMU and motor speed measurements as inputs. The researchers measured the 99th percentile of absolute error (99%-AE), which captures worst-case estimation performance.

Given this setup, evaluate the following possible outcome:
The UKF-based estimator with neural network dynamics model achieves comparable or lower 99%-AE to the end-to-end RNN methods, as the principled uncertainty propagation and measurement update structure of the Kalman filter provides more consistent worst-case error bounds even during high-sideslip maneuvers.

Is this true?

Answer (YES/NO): YES